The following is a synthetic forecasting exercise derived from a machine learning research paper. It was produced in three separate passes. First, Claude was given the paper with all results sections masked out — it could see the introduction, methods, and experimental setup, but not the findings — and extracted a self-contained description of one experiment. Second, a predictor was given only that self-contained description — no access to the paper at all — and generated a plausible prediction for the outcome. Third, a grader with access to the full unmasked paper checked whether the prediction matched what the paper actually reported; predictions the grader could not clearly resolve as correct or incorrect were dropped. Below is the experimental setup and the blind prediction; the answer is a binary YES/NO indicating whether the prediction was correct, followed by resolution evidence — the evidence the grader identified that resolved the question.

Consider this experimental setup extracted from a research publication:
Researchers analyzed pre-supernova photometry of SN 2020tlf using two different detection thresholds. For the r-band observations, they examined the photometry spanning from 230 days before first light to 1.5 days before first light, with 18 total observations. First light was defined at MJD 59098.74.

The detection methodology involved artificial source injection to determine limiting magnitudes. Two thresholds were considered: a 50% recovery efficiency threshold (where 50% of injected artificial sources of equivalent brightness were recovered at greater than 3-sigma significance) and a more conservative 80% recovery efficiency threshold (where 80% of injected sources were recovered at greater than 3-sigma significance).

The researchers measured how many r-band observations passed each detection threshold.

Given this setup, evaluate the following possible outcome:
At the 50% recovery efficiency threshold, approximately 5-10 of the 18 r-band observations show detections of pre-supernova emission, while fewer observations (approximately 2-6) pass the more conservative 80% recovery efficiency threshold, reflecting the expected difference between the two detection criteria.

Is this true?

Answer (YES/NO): NO